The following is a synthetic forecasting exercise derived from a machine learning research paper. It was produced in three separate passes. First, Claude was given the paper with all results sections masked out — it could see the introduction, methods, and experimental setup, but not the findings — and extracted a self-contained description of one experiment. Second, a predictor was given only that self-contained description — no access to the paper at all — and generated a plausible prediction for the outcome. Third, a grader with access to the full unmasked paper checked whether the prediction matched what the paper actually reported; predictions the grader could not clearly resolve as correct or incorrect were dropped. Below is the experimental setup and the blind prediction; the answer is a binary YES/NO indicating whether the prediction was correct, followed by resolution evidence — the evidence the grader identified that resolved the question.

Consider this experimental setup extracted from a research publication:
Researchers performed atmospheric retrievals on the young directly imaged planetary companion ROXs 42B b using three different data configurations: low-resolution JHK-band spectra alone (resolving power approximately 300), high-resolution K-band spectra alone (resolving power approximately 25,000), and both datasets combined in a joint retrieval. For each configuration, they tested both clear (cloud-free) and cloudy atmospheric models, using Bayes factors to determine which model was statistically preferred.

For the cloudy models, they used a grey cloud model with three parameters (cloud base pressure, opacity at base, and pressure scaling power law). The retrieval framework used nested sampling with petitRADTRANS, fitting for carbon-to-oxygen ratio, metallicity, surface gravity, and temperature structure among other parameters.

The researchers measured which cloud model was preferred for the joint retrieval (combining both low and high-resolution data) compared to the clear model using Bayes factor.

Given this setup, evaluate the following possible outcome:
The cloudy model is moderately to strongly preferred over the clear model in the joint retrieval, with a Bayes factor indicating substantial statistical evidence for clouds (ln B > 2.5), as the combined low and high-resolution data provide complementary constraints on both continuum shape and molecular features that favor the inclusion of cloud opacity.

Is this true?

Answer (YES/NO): YES